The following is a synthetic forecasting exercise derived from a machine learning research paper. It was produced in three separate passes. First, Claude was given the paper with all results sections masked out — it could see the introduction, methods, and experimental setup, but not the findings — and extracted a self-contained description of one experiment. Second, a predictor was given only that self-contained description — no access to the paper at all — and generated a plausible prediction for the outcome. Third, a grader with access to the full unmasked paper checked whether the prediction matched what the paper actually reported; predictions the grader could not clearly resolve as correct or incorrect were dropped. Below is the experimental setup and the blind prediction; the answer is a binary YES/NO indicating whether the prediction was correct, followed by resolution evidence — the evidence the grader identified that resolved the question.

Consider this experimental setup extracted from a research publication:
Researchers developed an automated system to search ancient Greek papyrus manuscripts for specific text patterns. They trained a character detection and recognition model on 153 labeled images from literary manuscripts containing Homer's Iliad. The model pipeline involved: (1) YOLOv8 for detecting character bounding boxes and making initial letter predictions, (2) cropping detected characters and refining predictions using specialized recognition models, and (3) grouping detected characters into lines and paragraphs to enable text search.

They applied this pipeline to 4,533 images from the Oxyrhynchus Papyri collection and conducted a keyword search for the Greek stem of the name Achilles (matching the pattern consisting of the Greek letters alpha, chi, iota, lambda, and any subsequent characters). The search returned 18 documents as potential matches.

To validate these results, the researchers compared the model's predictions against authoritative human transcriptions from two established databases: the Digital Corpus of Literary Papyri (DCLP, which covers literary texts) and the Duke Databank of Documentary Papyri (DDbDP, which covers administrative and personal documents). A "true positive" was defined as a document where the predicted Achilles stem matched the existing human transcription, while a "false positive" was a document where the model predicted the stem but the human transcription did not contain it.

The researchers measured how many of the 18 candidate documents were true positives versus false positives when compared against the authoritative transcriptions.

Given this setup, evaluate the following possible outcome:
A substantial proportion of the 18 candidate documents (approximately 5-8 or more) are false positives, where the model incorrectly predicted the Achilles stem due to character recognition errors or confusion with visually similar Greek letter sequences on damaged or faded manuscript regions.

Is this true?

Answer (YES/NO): NO